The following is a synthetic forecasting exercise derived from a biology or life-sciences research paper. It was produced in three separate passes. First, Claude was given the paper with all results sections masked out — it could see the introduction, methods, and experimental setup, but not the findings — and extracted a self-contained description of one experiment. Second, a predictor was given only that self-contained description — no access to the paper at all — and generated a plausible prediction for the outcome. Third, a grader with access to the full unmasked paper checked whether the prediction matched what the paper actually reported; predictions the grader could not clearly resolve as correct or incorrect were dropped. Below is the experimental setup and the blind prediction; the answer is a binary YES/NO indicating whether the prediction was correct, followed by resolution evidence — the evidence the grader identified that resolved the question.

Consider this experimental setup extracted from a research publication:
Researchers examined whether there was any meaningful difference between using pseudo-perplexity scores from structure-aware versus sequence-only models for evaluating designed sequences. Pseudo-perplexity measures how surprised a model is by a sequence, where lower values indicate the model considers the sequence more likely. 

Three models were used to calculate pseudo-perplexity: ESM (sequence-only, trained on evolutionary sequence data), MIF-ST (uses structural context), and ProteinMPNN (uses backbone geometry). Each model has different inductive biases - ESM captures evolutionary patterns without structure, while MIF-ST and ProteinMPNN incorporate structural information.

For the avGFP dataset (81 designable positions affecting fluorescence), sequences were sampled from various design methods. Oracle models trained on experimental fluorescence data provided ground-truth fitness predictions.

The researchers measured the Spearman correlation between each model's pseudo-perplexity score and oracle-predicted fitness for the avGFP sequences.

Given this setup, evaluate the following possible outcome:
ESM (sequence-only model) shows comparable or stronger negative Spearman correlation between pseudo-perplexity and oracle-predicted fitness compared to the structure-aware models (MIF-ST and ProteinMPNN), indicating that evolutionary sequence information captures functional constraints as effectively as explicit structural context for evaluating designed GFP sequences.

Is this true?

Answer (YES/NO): NO